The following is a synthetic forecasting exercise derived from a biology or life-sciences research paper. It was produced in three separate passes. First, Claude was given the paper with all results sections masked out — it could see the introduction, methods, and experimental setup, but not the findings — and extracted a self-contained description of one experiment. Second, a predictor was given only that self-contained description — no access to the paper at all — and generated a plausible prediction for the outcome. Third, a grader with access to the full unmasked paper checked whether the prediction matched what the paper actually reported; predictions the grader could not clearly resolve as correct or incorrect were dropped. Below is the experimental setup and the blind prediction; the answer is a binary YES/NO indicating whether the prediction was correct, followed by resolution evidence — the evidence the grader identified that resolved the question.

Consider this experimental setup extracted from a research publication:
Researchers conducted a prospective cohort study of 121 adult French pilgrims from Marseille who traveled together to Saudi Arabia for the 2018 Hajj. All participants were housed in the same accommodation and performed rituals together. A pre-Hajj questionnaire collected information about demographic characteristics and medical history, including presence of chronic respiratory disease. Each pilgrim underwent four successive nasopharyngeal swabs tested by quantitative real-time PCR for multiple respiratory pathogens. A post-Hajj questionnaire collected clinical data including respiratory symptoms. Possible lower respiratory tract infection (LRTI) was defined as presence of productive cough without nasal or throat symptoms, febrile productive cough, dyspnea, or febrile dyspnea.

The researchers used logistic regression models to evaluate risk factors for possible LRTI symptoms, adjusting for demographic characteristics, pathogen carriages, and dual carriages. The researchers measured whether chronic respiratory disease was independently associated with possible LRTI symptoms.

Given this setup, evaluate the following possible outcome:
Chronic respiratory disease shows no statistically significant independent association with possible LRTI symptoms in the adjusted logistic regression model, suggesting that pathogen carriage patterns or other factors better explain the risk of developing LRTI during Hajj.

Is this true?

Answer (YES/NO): NO